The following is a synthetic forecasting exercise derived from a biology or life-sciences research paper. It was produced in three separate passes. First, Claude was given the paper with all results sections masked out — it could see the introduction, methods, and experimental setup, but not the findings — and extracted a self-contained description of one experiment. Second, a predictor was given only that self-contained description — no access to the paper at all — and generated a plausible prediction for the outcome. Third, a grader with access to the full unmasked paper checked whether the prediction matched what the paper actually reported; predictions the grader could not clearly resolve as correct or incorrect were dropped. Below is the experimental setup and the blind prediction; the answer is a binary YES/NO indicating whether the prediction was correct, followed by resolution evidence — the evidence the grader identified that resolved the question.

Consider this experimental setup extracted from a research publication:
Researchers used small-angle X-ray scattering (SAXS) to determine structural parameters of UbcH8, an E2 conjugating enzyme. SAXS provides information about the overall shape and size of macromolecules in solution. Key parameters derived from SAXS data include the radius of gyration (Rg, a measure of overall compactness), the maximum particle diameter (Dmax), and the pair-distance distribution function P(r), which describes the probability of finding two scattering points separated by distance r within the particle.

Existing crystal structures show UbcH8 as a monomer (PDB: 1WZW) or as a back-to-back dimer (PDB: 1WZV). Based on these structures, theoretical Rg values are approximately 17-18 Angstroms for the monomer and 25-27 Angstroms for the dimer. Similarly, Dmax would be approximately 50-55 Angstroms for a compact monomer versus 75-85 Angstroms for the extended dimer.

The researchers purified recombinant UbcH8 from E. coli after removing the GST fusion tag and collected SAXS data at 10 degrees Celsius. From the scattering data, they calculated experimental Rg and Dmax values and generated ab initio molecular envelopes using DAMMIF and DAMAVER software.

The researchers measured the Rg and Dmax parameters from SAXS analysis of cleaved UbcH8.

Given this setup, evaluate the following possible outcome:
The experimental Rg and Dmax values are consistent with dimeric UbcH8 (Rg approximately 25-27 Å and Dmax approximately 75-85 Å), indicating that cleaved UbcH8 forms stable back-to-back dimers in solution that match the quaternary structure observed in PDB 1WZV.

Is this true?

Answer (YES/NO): NO